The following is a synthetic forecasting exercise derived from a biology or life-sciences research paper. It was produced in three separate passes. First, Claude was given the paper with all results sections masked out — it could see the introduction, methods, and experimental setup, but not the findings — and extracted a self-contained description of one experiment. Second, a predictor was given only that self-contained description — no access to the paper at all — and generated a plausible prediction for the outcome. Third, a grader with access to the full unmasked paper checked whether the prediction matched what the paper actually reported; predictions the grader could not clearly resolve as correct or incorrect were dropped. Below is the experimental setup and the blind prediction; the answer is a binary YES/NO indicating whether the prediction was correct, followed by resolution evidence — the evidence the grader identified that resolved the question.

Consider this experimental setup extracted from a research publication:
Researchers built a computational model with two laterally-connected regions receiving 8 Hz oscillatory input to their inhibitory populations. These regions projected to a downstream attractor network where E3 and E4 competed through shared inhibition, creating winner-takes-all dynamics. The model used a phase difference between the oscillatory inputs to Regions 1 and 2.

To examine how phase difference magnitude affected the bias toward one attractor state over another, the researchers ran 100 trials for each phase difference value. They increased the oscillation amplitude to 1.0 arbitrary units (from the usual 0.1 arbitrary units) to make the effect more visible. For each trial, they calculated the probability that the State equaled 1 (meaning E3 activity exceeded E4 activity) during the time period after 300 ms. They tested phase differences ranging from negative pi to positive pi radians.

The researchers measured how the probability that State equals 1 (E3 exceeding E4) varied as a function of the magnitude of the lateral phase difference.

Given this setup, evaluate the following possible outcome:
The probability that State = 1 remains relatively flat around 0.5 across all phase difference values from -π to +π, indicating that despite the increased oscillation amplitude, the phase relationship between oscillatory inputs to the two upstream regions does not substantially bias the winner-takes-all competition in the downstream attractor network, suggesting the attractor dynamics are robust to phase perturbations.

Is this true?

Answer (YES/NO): NO